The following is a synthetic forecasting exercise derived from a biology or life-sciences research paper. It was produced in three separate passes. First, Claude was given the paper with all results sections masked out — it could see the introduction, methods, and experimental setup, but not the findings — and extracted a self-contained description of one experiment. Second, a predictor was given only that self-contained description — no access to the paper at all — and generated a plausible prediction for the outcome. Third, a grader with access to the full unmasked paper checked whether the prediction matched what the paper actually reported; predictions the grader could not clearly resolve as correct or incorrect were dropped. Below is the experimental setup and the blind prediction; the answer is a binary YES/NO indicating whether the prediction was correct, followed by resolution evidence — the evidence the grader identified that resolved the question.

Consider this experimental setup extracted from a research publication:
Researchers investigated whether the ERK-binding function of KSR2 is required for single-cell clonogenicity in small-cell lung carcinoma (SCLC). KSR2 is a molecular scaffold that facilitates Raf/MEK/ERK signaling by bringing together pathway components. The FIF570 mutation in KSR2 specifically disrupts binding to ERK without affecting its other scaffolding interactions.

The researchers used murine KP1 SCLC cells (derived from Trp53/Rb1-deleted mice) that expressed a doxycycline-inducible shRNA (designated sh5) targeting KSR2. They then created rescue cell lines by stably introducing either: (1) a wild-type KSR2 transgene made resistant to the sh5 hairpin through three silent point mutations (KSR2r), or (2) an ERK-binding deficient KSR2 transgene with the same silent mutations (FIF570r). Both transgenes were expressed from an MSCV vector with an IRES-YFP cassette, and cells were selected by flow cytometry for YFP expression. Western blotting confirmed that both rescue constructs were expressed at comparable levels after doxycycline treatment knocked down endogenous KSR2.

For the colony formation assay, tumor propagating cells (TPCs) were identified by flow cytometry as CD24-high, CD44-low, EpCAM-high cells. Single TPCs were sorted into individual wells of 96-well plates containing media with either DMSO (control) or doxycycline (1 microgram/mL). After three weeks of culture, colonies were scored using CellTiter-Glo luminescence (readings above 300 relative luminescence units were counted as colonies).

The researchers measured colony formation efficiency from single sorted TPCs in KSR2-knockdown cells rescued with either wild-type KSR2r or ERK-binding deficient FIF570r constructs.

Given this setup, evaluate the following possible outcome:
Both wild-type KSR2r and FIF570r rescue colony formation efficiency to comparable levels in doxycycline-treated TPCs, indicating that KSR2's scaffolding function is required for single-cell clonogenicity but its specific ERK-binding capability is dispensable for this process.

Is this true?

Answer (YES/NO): NO